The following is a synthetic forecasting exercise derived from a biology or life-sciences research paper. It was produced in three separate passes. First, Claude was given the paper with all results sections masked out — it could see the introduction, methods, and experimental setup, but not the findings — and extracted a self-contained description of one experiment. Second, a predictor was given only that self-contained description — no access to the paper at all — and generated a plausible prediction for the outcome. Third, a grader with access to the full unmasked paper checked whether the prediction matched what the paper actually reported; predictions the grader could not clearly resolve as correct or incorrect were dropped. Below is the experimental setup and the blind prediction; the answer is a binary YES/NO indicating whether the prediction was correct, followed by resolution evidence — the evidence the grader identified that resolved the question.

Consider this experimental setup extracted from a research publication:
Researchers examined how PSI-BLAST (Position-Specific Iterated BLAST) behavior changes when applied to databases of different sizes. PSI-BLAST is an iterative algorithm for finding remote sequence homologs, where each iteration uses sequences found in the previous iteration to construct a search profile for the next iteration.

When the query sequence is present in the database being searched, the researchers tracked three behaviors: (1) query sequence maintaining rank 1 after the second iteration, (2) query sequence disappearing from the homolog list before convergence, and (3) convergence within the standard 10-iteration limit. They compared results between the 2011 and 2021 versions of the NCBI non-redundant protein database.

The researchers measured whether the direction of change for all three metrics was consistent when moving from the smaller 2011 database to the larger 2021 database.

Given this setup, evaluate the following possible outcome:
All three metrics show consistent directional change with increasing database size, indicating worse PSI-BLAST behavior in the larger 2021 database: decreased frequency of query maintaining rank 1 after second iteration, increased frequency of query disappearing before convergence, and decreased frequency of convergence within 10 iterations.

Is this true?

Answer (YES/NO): YES